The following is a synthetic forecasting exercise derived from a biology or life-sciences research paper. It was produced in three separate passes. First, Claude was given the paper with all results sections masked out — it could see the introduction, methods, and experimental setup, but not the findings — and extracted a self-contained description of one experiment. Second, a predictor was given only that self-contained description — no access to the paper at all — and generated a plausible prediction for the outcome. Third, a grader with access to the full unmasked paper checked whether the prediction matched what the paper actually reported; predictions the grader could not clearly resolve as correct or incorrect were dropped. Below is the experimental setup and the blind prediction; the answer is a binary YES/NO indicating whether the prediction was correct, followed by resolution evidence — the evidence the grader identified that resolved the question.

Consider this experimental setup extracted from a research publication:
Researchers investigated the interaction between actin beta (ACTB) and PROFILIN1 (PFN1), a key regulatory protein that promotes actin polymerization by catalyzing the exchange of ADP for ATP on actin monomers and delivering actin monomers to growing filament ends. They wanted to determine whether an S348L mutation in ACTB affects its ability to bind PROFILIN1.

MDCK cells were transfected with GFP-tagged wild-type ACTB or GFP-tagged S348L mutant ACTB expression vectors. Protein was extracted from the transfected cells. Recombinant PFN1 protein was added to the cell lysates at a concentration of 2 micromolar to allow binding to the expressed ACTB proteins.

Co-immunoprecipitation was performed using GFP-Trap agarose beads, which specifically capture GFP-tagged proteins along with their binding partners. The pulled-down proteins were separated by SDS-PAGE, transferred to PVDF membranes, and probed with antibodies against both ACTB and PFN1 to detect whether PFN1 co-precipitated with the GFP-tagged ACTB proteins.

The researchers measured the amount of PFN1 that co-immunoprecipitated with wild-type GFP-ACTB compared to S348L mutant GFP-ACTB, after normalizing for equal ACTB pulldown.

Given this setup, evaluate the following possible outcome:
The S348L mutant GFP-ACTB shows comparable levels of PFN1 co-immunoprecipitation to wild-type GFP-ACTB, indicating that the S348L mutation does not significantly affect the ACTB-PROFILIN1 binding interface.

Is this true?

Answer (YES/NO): NO